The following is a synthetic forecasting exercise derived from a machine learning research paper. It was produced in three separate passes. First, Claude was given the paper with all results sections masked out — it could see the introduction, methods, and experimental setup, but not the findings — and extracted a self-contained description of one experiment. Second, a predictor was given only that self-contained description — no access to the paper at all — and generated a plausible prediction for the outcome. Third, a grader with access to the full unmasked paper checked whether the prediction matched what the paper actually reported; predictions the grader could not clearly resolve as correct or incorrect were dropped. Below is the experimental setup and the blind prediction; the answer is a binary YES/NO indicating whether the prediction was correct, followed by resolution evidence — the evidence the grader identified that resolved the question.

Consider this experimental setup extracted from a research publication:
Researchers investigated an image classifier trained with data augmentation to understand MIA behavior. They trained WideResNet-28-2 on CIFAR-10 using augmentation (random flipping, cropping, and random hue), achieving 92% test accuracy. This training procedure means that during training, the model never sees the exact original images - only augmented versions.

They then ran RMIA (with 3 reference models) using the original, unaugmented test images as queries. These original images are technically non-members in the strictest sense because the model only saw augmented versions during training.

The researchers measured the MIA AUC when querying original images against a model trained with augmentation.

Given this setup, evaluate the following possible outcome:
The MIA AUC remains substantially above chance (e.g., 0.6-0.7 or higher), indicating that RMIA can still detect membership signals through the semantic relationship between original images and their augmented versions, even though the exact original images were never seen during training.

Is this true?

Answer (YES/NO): NO